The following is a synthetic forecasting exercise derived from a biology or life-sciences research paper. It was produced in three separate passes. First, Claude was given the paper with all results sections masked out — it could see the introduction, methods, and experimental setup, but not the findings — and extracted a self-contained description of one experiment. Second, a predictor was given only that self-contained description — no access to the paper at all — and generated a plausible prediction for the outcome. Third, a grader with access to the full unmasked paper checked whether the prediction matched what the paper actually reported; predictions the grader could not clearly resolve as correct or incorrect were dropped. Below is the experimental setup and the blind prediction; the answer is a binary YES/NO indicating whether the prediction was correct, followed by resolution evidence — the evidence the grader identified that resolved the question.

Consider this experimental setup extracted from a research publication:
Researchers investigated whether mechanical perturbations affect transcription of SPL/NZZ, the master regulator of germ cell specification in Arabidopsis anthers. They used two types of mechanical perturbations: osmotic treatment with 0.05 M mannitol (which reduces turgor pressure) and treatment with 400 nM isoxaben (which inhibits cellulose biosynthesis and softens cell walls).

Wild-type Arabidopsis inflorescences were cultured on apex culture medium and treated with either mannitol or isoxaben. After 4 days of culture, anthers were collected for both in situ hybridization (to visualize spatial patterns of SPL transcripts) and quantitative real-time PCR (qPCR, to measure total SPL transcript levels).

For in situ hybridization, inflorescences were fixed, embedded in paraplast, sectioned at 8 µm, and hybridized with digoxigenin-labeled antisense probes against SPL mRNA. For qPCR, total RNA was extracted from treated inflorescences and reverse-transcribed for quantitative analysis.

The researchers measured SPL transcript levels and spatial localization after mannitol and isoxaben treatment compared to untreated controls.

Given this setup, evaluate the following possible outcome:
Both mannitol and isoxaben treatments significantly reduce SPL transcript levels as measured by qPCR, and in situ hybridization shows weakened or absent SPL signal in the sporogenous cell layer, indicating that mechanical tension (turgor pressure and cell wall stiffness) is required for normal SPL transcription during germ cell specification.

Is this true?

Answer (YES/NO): YES